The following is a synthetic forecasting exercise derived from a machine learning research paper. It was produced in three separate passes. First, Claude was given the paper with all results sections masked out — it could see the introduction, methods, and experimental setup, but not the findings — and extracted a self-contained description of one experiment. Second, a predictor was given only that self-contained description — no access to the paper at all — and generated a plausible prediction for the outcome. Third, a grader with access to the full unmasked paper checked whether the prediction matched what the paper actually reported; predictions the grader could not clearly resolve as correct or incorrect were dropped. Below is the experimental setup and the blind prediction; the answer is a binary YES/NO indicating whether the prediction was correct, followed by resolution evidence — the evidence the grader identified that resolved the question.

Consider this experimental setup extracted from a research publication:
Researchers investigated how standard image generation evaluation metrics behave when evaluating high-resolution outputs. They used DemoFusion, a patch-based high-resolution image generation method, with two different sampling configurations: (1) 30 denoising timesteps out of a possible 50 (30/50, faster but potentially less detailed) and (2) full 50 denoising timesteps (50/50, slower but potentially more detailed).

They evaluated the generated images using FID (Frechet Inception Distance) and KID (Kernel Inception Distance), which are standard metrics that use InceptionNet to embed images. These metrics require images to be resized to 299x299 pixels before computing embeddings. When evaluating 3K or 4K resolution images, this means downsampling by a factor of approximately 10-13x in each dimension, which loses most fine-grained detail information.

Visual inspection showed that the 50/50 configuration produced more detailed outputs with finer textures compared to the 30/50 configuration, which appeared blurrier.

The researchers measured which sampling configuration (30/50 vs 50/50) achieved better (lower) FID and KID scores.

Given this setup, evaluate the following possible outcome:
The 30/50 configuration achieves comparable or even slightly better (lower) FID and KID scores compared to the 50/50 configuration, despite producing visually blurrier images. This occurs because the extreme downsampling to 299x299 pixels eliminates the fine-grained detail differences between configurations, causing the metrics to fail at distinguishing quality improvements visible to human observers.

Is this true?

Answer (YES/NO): YES